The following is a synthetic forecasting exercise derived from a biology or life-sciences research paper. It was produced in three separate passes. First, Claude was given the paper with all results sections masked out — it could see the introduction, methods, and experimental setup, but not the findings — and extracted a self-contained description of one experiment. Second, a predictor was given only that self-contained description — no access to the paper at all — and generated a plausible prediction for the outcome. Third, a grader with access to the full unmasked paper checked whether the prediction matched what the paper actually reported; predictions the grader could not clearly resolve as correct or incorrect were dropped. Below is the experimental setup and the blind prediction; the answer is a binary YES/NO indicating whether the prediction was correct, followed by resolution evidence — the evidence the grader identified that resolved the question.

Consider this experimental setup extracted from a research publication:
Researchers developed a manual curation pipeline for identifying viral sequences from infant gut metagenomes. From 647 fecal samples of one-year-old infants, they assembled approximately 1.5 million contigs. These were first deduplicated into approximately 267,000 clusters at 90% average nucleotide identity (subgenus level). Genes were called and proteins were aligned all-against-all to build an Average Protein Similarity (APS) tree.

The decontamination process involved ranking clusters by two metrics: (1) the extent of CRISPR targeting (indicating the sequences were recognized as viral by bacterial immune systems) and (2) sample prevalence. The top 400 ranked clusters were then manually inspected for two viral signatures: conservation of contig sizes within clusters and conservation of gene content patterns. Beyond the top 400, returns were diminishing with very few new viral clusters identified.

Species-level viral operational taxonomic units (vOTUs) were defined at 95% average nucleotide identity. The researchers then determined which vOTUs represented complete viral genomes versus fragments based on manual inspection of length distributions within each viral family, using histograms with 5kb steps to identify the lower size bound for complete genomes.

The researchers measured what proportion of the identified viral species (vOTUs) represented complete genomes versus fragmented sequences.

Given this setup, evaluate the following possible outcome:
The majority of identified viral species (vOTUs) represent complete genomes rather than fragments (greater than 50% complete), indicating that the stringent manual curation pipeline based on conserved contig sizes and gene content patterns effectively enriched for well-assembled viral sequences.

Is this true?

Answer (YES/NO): YES